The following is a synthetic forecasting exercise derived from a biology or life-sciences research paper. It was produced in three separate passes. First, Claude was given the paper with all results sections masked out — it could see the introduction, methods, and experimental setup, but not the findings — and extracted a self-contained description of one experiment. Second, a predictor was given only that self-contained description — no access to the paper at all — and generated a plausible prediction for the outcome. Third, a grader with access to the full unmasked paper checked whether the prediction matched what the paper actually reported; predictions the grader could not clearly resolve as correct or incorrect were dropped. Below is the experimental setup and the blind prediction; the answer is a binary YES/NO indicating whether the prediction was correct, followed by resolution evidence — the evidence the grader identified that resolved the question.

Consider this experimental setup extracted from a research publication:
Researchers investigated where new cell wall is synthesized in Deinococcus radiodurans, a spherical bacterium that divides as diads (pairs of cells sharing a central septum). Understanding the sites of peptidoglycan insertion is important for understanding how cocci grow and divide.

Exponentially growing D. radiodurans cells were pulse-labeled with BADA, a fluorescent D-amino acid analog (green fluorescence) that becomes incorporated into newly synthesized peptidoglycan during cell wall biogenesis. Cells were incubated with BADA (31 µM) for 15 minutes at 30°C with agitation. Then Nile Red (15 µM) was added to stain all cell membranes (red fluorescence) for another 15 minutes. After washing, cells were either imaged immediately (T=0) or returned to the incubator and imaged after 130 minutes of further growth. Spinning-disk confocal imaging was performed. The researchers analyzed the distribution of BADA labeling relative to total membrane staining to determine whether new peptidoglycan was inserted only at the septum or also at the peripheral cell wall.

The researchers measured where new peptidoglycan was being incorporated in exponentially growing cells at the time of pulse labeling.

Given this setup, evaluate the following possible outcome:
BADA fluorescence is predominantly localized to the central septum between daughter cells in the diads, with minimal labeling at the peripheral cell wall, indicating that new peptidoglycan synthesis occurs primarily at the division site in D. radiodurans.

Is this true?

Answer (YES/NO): NO